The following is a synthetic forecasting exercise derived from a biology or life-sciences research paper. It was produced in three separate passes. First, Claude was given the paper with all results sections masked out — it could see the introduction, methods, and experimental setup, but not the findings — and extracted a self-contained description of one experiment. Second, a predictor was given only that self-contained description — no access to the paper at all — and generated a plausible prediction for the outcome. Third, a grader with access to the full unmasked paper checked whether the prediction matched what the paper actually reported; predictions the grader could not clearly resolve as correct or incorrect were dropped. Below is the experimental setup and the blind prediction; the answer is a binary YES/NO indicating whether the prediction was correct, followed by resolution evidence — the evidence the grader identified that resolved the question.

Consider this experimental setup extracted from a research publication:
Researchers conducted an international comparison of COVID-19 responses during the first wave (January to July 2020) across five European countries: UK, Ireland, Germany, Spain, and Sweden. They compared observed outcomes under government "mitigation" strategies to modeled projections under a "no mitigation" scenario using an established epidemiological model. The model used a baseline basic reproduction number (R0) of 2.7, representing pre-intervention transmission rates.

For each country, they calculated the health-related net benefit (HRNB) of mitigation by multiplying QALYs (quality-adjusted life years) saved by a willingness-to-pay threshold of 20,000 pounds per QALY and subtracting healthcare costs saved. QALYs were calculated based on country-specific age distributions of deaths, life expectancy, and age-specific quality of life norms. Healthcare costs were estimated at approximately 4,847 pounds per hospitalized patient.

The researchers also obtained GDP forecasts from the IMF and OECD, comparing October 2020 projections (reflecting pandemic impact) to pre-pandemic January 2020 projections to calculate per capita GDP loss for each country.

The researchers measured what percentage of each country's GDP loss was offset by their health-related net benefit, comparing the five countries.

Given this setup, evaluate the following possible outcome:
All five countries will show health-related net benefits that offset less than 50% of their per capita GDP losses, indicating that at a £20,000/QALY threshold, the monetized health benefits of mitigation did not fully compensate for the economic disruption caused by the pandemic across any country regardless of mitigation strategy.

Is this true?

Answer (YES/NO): NO